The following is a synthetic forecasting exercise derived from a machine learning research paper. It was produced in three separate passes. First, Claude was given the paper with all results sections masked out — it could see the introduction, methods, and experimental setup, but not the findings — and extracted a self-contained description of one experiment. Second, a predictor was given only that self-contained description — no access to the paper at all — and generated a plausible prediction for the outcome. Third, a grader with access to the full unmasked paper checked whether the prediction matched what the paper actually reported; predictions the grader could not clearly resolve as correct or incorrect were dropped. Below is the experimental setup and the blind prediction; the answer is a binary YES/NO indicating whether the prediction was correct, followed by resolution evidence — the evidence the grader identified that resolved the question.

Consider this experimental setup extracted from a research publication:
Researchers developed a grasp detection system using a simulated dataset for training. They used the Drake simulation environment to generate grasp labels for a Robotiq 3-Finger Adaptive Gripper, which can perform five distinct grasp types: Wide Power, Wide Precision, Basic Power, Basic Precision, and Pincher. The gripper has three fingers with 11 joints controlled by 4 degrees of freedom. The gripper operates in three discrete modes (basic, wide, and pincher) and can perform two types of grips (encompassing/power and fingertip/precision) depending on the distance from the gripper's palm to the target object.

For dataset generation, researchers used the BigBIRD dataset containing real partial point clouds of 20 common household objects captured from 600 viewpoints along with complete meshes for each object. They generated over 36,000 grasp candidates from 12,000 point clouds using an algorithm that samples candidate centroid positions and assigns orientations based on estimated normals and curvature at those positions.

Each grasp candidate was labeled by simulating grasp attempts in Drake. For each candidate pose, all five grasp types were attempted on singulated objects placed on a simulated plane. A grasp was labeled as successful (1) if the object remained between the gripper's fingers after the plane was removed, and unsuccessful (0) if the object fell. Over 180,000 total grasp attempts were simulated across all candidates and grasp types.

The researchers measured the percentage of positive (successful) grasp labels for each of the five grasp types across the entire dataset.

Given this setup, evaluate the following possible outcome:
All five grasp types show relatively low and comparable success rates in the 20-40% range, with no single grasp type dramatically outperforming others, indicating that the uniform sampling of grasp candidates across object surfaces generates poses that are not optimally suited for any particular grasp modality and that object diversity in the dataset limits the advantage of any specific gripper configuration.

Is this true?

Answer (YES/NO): NO